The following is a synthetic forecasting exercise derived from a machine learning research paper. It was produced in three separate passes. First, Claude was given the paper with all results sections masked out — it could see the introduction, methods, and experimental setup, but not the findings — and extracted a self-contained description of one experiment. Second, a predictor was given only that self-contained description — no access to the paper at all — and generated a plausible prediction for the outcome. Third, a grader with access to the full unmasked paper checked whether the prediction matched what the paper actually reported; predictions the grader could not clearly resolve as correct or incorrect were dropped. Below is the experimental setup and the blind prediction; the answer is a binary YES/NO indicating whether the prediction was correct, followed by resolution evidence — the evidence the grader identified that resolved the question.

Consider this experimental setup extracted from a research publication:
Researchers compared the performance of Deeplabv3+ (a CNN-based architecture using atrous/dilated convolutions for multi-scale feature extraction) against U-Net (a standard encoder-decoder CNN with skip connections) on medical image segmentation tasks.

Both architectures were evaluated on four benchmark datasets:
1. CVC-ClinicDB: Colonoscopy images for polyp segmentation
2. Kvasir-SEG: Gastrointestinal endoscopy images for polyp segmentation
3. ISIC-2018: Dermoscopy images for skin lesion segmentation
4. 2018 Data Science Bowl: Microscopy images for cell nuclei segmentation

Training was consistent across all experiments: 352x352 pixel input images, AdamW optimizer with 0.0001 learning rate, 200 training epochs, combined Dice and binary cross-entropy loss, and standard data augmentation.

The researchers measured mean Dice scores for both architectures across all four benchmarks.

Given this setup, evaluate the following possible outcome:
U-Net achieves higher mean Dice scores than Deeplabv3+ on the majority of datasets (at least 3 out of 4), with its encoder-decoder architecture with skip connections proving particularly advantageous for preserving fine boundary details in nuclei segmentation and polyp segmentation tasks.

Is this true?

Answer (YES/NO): NO